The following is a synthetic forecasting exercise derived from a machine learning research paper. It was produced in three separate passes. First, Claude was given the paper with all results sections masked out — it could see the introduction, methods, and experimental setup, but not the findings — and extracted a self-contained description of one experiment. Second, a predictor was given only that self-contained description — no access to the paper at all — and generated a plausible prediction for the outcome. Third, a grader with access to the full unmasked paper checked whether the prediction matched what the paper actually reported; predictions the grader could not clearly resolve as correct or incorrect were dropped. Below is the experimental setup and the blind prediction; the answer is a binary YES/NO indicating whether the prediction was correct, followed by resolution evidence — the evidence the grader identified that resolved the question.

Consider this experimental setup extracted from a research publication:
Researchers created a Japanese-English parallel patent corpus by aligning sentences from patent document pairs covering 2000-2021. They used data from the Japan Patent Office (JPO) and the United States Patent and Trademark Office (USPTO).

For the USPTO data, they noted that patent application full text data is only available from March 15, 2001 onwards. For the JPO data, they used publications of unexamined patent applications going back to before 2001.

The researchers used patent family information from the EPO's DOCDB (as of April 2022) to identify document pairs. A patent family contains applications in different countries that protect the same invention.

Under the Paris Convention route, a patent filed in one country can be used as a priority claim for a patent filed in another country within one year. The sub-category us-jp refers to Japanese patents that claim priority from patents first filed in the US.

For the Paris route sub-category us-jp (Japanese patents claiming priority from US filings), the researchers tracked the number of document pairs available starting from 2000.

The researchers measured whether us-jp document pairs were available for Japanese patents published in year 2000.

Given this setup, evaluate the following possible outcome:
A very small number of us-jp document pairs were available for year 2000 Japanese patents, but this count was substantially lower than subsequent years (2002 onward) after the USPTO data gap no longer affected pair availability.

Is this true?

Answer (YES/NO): NO